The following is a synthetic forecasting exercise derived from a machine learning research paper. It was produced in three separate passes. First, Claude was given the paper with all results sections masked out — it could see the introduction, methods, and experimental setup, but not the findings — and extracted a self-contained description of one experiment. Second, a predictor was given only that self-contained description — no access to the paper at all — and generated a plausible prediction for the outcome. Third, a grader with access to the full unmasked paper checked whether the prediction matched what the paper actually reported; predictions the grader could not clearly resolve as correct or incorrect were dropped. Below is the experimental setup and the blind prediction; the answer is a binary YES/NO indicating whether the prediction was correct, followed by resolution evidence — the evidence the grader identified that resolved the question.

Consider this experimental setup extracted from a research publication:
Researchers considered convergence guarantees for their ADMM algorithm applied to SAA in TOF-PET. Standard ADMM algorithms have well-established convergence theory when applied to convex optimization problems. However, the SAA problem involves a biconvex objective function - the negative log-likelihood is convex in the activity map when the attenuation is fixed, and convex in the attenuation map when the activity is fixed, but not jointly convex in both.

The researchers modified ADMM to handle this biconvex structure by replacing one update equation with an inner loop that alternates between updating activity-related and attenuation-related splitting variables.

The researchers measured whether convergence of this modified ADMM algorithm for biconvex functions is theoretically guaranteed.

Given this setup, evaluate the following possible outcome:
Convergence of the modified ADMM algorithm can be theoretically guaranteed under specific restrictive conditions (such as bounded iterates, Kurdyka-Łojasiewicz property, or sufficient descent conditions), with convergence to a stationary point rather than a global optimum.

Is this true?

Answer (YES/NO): NO